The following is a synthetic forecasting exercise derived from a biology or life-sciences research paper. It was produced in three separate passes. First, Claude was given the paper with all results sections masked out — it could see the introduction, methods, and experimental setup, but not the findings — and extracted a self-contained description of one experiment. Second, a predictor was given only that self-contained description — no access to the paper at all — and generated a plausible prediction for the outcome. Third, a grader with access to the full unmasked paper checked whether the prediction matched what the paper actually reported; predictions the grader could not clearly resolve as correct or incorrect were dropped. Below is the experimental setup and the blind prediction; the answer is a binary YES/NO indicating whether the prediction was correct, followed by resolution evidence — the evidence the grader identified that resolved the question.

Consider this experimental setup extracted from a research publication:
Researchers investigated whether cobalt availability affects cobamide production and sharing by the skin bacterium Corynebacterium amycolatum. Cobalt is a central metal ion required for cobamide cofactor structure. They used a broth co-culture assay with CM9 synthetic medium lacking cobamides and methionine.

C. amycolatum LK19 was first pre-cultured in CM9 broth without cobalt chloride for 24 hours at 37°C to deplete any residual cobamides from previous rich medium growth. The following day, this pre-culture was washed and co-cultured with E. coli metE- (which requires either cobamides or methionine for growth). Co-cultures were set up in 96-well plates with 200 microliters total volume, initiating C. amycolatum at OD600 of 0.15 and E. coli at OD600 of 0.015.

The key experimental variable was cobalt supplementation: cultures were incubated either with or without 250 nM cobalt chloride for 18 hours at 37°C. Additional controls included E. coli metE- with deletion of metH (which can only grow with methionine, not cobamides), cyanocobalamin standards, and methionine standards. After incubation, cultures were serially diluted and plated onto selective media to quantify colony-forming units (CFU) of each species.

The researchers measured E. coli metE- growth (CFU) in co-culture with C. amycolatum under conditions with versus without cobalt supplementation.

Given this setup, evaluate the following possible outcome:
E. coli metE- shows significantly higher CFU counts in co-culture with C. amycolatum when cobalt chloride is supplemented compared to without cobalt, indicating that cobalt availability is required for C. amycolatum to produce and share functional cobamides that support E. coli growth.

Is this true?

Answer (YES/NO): YES